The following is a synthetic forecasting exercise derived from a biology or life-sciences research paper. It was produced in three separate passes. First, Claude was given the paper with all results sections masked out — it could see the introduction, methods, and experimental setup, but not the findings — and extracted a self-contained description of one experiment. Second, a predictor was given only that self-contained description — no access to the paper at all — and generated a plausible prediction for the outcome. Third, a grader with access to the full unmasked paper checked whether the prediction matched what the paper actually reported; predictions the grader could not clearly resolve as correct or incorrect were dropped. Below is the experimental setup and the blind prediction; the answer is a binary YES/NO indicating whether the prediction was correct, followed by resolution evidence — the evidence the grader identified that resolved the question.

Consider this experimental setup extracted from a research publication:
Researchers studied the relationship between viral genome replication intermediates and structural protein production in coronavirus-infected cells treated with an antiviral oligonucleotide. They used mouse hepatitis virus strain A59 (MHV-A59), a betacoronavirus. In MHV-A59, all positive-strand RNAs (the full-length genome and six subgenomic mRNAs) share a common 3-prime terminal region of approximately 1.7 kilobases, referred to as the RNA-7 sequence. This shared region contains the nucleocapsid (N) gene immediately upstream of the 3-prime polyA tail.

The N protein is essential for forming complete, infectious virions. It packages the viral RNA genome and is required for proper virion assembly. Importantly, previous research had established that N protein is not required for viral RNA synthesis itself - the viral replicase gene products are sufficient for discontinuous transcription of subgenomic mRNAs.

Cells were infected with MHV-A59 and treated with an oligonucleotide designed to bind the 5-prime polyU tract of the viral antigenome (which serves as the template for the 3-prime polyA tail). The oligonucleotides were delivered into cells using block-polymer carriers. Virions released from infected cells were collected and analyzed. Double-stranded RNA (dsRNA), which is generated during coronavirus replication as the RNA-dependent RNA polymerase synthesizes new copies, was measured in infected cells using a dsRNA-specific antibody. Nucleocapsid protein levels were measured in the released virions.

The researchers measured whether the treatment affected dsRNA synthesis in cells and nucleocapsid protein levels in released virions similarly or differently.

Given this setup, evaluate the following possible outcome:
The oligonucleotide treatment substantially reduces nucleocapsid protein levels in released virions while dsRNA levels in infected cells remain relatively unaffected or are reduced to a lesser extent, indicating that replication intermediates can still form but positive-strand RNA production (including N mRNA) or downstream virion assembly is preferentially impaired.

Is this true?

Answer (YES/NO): NO